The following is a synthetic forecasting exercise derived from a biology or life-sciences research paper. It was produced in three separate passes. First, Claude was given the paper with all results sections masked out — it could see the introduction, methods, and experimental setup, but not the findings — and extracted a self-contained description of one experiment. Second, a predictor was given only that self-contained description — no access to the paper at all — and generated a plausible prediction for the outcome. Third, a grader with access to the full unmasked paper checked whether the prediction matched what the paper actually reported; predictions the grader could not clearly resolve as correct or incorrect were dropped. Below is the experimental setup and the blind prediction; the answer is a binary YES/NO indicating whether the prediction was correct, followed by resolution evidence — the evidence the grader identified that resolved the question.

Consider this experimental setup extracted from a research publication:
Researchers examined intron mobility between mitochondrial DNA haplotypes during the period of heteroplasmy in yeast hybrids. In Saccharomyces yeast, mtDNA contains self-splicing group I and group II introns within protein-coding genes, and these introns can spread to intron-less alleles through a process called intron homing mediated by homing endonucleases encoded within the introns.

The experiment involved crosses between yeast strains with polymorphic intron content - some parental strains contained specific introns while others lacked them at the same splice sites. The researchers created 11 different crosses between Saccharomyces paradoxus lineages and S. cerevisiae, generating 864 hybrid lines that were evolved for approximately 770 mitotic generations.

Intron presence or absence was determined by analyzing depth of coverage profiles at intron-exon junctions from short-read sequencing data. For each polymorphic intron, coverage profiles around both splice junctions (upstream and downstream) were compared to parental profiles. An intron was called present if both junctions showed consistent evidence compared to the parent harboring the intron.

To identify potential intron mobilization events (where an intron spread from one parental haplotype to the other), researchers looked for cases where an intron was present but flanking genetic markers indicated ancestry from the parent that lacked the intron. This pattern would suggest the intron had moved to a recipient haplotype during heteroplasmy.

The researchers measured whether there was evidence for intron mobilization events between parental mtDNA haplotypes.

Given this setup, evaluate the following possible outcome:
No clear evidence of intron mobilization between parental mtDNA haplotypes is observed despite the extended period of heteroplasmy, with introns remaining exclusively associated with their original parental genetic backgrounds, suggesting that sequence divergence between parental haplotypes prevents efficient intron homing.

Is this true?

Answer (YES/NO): NO